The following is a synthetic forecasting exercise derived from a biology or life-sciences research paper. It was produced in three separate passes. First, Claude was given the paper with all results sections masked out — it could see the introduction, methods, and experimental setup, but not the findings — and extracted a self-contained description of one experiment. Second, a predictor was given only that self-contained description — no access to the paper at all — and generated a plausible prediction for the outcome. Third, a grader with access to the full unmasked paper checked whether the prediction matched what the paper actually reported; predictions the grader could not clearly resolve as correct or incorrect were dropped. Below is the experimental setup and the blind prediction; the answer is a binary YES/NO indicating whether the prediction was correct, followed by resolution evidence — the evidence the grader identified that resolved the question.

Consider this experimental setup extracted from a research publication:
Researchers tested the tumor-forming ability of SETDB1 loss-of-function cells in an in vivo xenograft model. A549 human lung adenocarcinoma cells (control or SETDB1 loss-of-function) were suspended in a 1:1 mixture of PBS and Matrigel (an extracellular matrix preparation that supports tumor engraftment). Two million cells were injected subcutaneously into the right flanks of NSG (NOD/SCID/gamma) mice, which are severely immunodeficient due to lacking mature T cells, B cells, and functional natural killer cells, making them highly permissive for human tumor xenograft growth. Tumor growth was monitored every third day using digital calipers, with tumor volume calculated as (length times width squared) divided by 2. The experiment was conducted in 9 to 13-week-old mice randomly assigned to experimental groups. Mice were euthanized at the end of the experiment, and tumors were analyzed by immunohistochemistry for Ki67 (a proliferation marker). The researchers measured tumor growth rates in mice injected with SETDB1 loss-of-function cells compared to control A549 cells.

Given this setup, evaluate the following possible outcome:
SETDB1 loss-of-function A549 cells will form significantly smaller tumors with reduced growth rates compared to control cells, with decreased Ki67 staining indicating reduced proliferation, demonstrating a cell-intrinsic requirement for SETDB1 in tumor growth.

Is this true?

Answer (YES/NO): YES